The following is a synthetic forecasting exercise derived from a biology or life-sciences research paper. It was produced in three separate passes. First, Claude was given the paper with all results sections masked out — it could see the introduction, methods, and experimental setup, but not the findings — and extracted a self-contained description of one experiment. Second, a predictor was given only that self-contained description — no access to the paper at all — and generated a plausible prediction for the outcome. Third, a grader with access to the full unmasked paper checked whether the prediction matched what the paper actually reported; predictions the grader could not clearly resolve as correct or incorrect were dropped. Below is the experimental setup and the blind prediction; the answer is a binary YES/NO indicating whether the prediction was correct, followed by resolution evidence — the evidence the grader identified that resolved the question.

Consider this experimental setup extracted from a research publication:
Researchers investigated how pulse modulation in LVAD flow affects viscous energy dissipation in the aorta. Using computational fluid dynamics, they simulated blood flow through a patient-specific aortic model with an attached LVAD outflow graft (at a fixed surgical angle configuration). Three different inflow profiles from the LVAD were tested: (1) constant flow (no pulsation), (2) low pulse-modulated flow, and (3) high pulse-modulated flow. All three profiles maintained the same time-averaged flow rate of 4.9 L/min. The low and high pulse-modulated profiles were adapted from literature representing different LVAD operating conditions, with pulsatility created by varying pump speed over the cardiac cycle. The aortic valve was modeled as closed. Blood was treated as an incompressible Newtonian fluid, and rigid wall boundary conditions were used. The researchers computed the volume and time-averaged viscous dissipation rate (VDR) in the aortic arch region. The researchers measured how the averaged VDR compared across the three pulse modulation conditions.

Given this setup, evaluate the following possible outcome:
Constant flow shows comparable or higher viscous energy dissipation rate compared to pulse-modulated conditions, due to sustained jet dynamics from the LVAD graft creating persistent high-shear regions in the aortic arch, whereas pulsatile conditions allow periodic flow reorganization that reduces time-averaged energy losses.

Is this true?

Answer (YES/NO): NO